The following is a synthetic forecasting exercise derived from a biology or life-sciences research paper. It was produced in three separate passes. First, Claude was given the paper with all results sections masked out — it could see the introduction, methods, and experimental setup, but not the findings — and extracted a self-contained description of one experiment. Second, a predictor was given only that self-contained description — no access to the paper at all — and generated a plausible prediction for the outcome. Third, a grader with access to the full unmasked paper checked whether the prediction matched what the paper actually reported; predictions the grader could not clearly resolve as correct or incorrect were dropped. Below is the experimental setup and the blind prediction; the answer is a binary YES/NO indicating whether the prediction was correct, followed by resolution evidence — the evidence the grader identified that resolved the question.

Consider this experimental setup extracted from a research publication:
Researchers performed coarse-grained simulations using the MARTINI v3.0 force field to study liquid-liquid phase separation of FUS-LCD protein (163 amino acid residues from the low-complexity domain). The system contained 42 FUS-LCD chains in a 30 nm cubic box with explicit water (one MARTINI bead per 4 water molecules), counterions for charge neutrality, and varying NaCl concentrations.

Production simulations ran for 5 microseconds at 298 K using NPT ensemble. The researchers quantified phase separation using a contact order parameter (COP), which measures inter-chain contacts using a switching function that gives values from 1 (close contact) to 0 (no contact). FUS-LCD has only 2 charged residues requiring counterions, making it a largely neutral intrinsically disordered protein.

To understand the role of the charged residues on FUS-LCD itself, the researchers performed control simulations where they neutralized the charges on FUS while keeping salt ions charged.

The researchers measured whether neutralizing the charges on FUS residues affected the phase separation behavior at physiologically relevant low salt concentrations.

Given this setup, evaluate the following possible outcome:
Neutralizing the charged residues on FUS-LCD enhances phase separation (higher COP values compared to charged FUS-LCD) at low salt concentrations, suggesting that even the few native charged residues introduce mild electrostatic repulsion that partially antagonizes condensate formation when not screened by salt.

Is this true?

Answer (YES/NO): NO